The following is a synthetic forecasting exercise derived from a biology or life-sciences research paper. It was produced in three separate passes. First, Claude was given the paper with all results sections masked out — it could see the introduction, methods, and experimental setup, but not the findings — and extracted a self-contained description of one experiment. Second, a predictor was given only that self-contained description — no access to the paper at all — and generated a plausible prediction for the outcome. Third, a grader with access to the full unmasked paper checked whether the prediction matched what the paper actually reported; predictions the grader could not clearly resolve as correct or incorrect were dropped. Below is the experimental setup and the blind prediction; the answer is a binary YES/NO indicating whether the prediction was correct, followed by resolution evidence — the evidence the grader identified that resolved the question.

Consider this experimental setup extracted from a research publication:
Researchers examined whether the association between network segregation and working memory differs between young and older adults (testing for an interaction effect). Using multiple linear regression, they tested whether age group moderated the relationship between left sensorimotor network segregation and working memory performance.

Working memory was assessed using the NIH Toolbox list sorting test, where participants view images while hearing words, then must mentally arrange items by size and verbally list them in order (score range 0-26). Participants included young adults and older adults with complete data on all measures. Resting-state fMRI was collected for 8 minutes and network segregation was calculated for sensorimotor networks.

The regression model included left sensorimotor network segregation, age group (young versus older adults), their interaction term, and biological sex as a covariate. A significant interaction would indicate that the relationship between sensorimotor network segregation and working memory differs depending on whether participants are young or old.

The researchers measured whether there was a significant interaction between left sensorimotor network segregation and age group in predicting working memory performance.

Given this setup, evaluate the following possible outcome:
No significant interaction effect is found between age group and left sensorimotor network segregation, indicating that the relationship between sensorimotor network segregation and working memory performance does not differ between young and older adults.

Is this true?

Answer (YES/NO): NO